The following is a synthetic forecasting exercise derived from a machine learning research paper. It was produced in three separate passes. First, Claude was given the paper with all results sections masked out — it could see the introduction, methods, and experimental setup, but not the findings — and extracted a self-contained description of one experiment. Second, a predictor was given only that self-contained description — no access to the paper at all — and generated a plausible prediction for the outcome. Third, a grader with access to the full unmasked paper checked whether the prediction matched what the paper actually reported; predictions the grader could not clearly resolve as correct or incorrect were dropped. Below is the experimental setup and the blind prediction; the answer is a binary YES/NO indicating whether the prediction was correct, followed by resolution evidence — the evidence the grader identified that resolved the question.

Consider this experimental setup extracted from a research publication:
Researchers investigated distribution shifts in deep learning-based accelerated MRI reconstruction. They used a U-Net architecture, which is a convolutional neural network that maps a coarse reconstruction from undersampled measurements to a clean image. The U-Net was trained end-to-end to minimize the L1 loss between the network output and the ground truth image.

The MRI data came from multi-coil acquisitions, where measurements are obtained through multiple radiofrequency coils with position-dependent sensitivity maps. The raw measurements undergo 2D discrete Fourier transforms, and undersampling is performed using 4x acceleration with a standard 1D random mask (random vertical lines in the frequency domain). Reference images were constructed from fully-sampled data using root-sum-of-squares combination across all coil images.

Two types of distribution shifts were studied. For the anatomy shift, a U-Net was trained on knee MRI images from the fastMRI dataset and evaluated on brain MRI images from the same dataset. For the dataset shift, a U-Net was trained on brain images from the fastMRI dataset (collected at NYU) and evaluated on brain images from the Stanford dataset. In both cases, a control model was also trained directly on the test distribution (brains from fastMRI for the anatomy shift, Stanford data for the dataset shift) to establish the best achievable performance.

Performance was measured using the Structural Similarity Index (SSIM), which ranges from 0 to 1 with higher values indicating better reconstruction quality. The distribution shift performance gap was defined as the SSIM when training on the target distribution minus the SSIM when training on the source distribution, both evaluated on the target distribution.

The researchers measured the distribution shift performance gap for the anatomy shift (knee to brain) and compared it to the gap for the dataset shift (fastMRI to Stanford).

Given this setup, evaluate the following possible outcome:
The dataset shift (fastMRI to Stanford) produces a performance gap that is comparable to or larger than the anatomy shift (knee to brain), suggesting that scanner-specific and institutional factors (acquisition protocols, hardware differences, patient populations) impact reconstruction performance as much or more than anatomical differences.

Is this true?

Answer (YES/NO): NO